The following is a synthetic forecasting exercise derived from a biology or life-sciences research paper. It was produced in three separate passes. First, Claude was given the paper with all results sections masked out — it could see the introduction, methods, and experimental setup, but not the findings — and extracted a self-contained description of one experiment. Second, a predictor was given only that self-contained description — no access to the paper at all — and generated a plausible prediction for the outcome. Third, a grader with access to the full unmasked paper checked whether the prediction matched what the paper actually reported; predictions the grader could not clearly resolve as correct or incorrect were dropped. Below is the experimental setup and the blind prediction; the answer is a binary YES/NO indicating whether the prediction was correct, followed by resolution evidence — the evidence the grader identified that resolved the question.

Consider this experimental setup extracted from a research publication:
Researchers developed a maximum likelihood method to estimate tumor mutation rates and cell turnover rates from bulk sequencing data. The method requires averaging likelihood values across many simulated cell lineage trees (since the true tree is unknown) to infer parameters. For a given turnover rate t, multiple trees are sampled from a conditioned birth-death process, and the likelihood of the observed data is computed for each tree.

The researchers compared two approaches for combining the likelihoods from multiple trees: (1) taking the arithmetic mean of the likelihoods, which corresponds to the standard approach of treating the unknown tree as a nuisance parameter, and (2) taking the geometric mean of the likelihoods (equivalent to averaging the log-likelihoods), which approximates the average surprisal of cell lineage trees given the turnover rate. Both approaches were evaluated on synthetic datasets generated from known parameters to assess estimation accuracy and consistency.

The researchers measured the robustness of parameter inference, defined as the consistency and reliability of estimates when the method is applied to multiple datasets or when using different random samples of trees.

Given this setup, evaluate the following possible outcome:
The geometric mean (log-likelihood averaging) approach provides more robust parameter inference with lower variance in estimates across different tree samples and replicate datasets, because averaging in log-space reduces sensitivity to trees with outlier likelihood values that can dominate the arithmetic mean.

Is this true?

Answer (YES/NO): YES